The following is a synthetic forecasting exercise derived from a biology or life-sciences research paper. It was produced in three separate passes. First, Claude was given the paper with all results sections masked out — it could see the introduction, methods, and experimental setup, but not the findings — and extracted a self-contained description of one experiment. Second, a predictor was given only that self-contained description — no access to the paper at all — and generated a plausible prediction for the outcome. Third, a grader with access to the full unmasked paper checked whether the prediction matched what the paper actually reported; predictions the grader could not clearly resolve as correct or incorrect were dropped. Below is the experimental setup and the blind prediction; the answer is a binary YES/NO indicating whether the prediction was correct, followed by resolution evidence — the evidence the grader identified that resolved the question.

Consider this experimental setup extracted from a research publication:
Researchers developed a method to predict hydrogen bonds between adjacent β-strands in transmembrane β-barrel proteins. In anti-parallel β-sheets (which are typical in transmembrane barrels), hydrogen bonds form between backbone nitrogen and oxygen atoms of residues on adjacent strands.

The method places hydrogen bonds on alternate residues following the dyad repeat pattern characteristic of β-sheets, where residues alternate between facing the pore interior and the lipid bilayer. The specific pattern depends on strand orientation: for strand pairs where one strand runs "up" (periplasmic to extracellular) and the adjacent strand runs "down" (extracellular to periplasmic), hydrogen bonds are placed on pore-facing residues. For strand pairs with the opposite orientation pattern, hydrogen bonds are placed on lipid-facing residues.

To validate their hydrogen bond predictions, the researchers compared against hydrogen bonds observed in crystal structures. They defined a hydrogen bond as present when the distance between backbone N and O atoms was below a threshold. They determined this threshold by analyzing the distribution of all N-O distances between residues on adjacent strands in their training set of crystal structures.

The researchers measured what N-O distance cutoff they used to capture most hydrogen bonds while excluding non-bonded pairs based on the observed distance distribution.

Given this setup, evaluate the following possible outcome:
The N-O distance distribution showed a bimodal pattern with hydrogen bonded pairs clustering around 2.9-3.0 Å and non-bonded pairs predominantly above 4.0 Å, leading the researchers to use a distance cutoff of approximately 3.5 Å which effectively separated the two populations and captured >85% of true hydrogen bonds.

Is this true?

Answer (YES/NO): NO